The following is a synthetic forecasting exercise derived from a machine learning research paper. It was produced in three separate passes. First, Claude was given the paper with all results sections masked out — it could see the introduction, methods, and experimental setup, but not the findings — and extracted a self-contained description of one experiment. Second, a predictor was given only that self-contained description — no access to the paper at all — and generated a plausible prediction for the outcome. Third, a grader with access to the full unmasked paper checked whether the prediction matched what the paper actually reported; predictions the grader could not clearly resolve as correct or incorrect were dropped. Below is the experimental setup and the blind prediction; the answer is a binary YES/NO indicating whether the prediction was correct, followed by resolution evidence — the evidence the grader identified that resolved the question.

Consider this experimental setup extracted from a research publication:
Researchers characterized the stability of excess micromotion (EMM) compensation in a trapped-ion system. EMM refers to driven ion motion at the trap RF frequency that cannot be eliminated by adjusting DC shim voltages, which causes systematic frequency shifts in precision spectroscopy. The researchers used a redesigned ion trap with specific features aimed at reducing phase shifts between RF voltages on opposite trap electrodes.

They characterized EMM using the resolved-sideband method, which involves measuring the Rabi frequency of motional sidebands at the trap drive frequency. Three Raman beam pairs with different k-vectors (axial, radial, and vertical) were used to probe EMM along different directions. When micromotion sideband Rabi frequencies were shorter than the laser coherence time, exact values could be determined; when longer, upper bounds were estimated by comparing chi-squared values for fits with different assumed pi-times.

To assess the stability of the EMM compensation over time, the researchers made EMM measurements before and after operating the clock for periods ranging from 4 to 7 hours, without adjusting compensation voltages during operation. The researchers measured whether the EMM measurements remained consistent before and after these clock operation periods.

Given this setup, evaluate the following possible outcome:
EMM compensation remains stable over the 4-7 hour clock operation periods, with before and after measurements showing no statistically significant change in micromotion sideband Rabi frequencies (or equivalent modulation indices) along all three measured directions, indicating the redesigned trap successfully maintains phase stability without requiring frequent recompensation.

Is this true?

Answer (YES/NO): YES